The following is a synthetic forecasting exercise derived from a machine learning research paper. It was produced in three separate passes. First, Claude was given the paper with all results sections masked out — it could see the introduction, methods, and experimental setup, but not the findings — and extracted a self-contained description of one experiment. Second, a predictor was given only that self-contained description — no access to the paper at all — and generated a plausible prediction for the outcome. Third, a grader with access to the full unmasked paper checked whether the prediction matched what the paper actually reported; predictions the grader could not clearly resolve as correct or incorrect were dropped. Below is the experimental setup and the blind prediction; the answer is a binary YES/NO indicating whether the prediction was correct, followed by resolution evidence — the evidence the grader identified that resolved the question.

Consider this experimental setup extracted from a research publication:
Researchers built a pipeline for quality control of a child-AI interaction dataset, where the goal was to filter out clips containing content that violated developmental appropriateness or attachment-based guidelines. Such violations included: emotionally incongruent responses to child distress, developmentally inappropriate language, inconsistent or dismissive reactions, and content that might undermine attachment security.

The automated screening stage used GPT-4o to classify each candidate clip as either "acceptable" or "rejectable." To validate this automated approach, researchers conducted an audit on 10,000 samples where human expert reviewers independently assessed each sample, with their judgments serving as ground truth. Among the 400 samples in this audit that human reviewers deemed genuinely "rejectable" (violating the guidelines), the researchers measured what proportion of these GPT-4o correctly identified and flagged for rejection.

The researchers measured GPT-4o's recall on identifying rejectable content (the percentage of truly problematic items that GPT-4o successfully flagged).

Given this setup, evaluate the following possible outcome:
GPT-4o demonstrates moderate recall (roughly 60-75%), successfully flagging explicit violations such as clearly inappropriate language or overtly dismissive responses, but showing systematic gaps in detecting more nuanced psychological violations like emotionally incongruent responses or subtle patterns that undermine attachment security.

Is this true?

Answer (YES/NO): NO